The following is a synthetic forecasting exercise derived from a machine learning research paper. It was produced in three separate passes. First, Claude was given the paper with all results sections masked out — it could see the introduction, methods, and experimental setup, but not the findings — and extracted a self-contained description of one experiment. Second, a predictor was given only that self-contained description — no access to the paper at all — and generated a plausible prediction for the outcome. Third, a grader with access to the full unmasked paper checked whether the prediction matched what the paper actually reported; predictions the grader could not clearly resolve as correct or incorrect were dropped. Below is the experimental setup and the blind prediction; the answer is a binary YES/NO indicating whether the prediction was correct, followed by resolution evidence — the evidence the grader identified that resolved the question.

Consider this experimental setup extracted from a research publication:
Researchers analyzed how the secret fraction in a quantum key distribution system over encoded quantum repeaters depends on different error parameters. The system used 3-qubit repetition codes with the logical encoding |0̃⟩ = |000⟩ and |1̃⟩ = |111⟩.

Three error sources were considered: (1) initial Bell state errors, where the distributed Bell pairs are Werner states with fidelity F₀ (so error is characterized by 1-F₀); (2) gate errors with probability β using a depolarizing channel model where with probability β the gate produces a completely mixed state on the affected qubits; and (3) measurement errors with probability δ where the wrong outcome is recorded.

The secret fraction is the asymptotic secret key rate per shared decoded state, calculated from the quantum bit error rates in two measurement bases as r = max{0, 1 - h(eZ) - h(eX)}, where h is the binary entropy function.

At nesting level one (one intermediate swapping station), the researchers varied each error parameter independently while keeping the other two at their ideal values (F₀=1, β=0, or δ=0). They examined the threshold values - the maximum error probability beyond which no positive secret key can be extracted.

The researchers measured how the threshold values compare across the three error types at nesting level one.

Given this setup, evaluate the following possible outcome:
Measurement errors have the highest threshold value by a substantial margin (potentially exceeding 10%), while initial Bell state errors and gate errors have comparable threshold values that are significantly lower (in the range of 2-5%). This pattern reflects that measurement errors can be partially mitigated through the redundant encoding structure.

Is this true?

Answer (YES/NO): NO